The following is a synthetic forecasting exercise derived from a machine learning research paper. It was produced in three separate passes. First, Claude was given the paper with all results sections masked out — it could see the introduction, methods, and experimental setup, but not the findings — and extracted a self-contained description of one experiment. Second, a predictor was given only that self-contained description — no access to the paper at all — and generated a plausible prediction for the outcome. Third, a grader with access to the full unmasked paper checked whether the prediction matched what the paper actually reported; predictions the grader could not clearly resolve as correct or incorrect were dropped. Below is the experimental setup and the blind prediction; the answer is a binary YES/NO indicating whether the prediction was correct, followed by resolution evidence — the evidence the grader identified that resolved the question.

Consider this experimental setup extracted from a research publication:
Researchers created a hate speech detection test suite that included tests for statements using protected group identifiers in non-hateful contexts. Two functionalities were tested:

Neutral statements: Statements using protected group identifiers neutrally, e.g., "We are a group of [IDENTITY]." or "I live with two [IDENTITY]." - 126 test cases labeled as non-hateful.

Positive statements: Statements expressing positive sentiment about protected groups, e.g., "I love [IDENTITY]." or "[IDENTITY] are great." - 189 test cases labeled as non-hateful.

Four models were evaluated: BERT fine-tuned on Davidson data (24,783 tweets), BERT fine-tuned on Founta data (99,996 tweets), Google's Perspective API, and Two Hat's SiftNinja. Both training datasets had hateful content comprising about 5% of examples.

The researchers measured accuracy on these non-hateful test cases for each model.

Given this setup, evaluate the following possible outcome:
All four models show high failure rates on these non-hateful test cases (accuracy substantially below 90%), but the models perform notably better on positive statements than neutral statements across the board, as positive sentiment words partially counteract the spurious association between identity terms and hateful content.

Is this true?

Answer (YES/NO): NO